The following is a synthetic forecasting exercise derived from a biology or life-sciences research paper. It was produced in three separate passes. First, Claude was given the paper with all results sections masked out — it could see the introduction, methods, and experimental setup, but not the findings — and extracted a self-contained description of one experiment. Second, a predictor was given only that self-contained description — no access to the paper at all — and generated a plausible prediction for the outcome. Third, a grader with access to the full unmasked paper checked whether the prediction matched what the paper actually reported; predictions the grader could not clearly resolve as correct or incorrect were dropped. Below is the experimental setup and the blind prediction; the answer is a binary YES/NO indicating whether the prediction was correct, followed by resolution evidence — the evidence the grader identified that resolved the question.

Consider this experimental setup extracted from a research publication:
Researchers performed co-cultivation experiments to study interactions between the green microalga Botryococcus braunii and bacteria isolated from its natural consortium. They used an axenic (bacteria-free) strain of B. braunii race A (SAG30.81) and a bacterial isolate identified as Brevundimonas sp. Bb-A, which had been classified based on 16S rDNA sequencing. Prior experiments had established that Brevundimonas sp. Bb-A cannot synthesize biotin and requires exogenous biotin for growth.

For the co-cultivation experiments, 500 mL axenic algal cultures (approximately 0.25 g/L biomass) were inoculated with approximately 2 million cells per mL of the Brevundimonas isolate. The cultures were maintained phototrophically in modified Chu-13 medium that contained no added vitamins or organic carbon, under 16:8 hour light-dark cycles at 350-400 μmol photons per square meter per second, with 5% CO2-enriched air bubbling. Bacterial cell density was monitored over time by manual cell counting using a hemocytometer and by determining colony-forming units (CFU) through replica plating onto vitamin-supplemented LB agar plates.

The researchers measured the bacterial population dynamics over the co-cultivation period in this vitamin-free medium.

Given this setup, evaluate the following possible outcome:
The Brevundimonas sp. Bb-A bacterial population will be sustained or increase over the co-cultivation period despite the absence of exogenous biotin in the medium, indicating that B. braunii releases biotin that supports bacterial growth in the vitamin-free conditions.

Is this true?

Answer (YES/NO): YES